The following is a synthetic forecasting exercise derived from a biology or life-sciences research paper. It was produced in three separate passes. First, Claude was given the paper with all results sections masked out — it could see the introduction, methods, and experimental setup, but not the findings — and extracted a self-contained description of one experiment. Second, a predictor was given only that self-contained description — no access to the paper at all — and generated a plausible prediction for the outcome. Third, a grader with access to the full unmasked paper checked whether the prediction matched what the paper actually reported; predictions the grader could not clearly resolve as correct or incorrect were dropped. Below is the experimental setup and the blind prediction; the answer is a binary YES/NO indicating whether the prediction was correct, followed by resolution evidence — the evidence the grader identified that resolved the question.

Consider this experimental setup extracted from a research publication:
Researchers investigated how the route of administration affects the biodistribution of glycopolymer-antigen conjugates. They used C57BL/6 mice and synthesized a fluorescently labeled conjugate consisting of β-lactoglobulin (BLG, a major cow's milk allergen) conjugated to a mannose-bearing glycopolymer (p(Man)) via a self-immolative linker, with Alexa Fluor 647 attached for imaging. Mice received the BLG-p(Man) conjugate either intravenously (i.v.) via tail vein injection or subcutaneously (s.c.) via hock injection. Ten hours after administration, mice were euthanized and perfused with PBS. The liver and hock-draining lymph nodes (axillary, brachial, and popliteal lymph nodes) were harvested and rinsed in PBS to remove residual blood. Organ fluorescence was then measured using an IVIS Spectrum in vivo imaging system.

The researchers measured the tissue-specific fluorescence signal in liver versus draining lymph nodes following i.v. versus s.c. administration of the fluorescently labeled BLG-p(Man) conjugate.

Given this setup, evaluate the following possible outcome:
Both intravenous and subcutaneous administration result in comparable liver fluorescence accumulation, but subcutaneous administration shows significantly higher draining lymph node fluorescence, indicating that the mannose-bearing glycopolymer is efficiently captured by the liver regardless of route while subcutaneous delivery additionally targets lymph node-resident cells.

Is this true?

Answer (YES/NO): NO